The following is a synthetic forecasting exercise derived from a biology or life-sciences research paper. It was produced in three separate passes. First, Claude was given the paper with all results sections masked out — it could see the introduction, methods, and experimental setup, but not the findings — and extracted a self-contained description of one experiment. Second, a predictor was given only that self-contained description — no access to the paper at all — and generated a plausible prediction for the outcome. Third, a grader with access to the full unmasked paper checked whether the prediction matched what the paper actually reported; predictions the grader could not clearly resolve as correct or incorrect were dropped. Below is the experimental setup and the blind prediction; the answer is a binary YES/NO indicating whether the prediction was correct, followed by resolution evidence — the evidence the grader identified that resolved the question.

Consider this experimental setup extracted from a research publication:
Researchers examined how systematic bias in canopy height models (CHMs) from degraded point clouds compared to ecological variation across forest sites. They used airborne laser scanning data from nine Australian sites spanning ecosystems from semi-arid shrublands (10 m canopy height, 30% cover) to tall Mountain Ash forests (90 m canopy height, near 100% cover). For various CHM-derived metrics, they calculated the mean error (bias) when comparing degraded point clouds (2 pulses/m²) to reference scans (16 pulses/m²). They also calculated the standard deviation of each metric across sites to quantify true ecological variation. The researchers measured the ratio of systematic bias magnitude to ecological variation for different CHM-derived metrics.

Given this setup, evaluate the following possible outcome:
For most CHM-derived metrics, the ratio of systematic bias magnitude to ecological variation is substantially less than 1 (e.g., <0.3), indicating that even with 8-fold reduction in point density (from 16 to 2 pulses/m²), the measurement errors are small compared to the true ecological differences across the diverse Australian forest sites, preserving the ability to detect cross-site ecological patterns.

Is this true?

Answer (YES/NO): NO